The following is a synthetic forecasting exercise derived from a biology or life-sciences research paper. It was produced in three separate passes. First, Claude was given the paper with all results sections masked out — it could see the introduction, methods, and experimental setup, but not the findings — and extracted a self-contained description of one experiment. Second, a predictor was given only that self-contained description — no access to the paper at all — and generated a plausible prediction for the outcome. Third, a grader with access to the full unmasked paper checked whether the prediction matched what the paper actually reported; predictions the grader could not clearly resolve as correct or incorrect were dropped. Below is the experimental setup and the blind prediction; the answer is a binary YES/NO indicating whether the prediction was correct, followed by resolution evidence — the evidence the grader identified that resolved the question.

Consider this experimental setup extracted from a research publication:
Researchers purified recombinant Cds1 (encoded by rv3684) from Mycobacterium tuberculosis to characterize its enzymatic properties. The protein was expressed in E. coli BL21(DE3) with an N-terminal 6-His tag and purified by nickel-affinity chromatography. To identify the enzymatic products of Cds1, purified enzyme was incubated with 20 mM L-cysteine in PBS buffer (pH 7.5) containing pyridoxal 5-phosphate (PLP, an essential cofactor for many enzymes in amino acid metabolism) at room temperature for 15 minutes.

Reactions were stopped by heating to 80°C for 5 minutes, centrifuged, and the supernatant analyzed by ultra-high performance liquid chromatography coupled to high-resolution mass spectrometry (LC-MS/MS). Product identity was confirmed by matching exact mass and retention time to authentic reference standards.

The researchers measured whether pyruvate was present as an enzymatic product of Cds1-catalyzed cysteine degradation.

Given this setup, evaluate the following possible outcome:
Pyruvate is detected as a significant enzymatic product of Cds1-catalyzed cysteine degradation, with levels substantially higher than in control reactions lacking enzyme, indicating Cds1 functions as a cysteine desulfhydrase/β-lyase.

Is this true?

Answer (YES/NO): YES